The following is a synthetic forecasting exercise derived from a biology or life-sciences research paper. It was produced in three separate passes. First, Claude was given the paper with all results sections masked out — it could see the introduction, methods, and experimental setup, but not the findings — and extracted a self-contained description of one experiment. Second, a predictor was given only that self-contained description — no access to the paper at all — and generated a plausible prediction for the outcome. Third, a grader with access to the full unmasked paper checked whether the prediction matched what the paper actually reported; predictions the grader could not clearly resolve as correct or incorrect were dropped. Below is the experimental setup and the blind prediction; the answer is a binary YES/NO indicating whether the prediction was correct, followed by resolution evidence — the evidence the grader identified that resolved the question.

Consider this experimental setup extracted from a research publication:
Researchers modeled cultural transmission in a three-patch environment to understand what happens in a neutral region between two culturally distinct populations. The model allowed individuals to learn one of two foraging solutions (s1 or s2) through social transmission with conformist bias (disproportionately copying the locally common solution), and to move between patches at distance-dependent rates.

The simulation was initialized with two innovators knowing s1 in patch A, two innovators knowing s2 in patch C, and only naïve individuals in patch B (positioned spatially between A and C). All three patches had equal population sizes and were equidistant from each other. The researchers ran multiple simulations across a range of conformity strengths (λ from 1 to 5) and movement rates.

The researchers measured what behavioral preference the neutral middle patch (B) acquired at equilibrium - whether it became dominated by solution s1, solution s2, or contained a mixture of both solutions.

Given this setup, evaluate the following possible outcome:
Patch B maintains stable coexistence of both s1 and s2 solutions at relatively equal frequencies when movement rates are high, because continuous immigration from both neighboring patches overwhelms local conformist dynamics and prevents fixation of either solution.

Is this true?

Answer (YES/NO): NO